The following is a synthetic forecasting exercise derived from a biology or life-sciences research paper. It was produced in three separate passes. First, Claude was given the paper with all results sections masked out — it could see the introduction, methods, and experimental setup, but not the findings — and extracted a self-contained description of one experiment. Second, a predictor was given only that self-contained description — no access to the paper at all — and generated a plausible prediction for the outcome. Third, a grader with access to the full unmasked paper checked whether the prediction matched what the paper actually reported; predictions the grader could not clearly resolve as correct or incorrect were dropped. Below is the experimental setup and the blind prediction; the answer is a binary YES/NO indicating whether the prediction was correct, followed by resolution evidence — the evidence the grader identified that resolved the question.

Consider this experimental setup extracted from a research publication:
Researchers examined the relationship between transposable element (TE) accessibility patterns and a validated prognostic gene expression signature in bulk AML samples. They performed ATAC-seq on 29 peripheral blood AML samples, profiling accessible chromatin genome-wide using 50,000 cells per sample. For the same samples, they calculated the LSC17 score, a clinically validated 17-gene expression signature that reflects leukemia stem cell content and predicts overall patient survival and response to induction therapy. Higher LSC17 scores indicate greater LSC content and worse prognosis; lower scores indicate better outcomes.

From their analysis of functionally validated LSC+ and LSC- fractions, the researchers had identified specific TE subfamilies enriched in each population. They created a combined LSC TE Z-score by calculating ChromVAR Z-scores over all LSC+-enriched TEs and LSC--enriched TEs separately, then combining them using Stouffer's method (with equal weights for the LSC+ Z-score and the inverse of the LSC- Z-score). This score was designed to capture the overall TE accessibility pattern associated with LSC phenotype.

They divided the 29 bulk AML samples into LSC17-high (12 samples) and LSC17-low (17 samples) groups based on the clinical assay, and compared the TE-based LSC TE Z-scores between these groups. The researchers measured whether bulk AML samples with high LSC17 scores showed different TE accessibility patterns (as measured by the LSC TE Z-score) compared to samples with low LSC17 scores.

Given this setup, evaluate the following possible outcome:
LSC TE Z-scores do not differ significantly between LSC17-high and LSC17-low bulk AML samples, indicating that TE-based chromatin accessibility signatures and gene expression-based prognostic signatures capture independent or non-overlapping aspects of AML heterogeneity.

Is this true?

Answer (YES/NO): YES